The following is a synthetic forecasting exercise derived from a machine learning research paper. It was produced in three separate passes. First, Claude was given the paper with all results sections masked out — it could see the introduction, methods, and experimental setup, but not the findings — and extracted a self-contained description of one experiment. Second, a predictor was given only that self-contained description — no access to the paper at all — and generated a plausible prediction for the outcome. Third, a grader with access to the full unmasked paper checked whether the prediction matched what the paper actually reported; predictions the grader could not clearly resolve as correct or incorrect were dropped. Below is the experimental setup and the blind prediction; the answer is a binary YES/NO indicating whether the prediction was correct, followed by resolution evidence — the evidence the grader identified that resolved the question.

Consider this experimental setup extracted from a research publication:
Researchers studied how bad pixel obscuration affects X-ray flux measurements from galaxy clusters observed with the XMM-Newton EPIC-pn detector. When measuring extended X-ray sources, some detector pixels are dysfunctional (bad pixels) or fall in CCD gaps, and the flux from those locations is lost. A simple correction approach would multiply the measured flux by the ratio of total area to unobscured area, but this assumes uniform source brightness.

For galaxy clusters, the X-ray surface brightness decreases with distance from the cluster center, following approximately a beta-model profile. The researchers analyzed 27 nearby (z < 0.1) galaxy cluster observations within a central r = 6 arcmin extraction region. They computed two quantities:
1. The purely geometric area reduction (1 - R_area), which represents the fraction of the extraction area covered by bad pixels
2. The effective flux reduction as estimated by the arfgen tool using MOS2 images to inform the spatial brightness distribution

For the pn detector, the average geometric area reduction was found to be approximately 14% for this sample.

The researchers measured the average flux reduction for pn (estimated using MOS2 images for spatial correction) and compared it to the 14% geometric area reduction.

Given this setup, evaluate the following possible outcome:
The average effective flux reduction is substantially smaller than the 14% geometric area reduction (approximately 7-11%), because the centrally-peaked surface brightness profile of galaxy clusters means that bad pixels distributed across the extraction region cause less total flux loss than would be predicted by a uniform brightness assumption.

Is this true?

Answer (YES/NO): NO